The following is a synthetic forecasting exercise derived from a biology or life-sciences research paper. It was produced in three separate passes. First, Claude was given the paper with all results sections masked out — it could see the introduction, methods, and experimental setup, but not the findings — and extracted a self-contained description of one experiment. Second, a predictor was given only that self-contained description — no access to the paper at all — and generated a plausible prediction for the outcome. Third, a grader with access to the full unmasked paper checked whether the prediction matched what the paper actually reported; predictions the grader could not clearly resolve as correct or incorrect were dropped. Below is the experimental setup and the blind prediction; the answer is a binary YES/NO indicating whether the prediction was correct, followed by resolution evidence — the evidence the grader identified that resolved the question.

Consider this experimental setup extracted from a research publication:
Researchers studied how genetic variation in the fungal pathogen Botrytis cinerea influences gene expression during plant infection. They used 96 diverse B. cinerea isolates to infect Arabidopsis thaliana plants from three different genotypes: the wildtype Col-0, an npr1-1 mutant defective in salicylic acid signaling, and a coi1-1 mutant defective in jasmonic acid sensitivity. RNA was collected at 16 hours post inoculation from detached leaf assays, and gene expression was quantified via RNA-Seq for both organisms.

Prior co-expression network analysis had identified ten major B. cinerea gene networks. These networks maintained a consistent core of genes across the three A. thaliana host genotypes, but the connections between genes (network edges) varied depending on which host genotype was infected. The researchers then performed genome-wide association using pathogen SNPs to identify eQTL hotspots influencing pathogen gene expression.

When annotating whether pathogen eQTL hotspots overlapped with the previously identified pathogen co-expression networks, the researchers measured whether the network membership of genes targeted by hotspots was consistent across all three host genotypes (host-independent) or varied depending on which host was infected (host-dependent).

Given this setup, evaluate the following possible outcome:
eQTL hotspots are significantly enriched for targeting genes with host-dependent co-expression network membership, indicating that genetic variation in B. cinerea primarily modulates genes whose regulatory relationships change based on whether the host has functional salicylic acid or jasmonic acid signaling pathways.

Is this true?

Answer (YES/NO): YES